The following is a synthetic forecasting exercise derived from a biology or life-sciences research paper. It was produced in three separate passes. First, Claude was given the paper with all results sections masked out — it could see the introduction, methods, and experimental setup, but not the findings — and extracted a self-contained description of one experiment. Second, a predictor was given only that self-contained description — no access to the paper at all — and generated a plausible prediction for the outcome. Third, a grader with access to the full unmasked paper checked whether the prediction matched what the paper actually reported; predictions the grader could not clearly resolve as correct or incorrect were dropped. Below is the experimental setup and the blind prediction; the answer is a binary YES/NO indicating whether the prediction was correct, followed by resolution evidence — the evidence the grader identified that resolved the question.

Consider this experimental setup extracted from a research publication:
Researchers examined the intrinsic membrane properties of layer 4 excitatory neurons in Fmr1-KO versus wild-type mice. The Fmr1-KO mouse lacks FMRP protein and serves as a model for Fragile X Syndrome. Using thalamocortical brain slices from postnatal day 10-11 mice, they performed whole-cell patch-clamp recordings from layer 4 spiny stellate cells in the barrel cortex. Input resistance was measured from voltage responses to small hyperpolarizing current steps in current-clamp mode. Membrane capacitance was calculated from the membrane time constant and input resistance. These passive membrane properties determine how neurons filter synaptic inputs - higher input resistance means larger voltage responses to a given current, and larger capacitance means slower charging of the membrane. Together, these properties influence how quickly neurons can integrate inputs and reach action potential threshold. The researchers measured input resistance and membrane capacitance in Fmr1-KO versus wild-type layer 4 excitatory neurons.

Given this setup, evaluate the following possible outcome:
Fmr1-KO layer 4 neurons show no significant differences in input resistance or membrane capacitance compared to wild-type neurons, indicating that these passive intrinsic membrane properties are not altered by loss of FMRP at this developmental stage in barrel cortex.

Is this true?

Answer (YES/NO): NO